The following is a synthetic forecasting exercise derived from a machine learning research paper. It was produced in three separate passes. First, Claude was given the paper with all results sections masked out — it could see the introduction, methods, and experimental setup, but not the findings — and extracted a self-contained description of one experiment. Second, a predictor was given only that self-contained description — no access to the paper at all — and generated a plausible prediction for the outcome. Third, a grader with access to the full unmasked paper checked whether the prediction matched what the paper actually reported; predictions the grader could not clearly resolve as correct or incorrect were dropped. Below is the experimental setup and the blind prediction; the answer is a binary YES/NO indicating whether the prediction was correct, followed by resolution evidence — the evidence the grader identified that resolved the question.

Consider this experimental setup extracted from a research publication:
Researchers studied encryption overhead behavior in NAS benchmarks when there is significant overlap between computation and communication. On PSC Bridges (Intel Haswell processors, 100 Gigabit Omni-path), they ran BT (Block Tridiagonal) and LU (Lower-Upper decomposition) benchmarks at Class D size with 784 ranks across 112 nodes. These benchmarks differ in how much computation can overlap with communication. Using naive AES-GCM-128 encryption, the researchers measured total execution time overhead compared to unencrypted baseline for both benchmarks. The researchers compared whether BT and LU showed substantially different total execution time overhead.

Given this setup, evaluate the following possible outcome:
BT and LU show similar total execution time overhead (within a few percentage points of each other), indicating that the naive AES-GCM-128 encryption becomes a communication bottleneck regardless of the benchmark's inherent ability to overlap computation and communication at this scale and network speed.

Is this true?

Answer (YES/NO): NO